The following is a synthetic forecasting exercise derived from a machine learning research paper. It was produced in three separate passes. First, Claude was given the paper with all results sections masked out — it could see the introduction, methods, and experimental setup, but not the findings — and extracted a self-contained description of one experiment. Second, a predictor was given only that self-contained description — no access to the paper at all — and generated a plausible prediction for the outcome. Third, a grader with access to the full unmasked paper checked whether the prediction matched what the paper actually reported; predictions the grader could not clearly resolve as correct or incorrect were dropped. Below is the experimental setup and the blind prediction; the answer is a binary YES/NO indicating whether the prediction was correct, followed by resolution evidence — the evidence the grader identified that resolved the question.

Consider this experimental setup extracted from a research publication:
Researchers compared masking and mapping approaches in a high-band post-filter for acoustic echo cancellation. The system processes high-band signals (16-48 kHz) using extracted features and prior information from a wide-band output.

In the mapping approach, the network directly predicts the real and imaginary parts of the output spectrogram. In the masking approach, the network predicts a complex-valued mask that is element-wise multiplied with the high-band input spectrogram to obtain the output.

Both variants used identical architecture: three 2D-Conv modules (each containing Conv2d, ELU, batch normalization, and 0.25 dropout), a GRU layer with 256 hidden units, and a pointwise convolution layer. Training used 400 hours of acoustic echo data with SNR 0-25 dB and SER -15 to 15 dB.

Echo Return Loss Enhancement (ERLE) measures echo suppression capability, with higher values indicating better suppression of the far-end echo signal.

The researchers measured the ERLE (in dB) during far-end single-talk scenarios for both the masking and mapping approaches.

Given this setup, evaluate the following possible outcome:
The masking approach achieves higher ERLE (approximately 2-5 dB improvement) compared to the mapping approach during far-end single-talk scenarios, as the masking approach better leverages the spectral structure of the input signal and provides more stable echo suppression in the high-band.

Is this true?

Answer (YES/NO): NO